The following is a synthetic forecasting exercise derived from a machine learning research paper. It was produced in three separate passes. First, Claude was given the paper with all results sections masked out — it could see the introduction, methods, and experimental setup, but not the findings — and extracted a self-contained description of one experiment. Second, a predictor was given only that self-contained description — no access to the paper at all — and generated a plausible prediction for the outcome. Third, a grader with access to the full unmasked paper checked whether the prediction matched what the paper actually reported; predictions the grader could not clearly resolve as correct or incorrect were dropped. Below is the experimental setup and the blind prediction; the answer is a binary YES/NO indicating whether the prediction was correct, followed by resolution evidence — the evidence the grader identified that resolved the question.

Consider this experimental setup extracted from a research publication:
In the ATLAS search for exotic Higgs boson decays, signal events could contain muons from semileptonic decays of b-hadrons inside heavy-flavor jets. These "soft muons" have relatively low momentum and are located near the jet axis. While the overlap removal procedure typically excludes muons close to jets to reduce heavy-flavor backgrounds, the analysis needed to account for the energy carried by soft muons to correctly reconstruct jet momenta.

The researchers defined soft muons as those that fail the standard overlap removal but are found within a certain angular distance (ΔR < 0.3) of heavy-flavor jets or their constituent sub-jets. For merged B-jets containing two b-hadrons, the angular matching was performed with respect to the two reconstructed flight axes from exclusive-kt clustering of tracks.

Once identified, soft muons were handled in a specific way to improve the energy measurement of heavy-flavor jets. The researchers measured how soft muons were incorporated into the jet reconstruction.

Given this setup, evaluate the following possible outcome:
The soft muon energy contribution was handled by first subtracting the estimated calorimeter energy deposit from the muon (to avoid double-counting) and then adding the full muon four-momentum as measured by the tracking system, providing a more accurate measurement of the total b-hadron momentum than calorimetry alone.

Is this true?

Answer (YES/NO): NO